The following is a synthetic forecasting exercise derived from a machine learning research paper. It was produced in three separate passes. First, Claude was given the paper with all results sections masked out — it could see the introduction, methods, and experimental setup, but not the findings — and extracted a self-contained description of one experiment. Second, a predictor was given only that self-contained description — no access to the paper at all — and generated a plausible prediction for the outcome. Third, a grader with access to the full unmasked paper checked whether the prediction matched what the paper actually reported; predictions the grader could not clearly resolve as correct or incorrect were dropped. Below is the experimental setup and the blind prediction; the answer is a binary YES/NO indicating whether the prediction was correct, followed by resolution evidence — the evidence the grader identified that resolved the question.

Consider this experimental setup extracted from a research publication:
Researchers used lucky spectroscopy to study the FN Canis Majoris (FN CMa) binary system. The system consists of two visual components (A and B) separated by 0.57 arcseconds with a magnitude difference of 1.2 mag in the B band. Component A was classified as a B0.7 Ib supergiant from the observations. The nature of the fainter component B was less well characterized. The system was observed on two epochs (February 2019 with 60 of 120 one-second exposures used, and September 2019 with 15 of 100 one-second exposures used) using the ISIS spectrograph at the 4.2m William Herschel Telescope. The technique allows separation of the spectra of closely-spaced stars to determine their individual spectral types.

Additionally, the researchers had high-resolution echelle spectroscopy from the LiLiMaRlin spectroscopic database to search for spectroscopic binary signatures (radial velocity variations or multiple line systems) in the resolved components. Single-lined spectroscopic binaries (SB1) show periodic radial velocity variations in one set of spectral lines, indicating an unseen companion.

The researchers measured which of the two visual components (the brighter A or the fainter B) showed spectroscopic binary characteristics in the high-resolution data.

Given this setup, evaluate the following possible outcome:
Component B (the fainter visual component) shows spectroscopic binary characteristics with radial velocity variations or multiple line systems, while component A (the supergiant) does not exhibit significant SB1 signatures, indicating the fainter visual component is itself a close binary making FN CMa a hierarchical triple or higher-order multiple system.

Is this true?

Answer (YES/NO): NO